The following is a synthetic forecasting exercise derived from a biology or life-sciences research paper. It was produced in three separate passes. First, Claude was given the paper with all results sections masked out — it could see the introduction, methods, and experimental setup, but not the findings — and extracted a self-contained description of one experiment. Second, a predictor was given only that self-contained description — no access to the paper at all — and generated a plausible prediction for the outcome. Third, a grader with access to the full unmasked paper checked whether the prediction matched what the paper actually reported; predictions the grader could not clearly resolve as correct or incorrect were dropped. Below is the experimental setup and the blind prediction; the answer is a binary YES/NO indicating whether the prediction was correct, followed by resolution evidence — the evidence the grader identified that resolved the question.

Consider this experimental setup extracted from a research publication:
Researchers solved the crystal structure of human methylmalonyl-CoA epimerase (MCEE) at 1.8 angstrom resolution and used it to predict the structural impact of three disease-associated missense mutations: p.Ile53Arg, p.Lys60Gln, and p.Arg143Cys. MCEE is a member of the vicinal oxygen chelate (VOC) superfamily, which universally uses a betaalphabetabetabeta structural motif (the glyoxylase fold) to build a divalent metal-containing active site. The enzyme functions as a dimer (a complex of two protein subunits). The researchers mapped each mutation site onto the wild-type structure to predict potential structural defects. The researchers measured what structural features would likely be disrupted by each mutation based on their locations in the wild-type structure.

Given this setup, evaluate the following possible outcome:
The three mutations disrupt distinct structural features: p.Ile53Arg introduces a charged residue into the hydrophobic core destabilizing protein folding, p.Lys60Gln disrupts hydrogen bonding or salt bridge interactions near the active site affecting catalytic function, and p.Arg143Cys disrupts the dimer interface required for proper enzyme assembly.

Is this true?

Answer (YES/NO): NO